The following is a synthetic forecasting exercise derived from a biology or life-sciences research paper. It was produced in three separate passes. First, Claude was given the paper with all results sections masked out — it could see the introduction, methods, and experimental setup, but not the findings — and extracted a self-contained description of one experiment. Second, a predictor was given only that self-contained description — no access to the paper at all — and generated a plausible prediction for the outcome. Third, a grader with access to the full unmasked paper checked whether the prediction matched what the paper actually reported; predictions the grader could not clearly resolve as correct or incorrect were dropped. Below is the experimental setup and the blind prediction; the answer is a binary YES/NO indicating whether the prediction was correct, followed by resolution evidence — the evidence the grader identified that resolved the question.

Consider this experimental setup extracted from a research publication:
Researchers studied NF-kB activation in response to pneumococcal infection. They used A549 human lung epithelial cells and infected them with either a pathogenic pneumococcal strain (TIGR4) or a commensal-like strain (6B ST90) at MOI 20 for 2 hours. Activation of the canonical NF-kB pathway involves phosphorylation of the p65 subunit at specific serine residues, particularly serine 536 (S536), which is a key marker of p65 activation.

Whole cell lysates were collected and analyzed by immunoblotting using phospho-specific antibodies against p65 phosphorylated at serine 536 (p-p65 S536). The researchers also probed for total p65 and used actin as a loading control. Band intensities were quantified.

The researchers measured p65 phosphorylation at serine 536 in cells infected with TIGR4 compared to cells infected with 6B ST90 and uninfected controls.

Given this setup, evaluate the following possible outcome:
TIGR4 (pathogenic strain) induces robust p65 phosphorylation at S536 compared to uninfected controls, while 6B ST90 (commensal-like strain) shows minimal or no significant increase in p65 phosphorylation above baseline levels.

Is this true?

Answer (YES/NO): NO